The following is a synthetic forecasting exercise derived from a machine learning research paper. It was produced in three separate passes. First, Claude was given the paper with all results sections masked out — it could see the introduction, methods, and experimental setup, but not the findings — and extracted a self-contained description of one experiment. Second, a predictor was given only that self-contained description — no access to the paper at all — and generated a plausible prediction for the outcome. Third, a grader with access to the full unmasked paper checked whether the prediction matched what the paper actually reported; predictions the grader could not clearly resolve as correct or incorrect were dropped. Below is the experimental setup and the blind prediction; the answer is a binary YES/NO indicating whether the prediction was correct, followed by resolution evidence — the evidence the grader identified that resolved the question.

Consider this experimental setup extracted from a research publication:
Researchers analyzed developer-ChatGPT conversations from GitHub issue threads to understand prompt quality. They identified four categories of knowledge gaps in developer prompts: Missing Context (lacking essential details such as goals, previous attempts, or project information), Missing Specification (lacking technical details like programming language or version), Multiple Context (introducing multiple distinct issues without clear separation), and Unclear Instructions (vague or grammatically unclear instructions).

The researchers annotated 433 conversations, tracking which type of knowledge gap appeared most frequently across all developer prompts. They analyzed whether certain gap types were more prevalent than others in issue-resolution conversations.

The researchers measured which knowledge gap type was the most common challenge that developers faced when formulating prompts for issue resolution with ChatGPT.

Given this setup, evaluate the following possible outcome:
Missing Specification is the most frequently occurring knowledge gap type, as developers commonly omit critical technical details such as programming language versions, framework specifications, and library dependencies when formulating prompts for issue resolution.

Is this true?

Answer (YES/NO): NO